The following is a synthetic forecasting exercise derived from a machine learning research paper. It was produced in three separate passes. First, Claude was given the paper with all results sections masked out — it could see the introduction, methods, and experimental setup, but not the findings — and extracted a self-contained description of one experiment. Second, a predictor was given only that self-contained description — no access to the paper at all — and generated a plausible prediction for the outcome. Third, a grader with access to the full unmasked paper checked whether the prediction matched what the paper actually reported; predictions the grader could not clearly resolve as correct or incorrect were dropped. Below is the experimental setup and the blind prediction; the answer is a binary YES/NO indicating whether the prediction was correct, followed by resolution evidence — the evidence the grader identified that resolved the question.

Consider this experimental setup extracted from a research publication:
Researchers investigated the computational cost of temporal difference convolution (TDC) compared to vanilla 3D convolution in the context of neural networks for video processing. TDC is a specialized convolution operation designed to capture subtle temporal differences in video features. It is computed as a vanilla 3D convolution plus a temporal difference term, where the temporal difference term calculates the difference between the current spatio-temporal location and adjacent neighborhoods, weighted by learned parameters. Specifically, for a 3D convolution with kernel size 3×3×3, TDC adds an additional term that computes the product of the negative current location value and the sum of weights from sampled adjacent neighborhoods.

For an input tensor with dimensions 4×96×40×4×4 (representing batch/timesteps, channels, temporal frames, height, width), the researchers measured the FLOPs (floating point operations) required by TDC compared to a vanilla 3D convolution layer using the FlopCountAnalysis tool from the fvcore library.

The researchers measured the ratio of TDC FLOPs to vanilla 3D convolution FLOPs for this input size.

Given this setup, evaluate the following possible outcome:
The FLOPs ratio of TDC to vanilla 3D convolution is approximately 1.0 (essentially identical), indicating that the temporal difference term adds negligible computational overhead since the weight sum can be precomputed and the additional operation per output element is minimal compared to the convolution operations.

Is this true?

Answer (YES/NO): NO